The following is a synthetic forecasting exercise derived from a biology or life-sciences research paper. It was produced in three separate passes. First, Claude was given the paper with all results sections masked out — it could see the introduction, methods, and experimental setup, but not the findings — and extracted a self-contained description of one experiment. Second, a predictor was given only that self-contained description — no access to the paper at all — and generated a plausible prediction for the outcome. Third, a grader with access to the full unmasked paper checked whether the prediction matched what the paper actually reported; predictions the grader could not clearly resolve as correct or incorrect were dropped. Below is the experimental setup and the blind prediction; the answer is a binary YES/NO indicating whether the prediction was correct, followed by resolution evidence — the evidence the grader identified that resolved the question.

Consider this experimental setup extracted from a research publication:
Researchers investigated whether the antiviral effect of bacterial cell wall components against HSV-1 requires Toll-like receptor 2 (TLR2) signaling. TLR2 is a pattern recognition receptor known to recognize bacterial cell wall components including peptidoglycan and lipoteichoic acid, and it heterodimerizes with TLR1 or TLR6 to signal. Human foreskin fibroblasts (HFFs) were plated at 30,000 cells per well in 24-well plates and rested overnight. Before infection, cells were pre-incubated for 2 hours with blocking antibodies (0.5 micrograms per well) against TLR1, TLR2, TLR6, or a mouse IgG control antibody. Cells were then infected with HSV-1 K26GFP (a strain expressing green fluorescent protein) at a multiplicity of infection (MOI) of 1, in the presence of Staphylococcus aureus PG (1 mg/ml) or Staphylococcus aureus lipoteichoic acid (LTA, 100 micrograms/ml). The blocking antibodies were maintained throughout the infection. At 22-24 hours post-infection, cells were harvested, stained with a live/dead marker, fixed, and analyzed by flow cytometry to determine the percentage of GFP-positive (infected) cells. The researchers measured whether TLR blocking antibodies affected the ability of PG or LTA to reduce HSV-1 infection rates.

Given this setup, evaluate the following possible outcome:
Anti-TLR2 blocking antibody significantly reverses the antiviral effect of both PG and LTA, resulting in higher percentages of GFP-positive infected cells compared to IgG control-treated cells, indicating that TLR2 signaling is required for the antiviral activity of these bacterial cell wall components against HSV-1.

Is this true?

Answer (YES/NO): NO